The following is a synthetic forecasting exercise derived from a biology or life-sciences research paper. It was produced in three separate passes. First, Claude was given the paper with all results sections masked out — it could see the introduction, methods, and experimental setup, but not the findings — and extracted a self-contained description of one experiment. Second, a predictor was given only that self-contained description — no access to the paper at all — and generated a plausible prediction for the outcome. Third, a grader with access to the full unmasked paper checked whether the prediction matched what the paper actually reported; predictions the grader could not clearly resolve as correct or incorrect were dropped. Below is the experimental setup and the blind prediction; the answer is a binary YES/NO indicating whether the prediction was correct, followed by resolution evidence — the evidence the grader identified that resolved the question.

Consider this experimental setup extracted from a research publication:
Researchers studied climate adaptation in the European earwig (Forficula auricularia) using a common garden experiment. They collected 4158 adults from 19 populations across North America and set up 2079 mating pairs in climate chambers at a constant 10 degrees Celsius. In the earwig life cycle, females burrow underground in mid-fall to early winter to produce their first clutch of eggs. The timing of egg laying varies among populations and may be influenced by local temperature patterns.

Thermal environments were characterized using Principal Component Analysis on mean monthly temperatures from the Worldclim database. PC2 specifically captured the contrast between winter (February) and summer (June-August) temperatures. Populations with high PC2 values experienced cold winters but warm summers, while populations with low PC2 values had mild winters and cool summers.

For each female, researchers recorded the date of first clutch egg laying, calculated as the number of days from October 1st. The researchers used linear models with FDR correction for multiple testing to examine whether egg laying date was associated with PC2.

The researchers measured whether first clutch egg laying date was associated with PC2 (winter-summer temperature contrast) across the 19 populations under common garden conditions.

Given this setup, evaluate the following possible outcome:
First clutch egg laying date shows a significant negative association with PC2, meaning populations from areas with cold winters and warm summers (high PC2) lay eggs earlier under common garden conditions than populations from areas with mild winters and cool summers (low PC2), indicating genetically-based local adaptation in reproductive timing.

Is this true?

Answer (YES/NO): YES